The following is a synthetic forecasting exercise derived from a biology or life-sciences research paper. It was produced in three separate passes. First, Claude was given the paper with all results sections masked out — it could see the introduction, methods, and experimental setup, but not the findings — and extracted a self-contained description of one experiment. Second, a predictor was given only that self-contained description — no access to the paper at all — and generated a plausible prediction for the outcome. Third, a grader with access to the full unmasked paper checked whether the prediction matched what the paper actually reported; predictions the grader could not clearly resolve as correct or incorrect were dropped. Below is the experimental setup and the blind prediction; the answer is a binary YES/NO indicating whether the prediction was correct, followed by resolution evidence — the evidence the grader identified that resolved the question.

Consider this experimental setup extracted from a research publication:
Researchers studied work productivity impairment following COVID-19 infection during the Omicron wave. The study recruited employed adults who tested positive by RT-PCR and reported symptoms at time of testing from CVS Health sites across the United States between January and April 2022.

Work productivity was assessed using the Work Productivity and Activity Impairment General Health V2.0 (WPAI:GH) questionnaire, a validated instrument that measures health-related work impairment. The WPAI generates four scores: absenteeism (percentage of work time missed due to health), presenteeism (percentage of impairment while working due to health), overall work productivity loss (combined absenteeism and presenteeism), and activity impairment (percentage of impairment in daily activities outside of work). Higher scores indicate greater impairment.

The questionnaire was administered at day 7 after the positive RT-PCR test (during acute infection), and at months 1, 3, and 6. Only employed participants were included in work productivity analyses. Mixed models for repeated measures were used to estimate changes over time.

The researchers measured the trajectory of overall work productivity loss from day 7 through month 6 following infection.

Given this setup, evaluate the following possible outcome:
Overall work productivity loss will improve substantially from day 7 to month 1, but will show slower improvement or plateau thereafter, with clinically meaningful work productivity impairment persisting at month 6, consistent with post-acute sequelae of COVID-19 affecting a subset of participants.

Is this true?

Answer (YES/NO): YES